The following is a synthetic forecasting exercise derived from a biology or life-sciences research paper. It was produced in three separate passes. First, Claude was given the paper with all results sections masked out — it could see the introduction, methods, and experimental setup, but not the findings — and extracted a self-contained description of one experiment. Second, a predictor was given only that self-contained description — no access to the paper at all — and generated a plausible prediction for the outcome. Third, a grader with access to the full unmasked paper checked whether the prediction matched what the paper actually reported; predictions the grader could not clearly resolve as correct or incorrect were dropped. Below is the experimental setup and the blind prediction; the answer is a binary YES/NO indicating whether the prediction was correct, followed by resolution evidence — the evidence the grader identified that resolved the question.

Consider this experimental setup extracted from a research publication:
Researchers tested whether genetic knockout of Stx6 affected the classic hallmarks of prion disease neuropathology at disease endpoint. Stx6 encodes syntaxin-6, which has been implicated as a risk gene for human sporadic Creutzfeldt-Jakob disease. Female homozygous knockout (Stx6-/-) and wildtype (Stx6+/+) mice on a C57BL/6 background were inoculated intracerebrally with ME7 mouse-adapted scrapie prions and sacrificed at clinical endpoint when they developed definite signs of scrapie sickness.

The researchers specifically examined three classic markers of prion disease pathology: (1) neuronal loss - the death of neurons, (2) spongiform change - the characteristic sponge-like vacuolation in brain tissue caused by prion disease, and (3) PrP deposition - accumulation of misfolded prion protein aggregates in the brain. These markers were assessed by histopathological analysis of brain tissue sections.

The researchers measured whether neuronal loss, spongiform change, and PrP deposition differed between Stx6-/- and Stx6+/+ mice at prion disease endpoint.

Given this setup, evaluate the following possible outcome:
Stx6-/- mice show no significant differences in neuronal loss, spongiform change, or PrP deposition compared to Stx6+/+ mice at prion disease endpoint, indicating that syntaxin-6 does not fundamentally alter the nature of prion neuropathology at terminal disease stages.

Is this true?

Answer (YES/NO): YES